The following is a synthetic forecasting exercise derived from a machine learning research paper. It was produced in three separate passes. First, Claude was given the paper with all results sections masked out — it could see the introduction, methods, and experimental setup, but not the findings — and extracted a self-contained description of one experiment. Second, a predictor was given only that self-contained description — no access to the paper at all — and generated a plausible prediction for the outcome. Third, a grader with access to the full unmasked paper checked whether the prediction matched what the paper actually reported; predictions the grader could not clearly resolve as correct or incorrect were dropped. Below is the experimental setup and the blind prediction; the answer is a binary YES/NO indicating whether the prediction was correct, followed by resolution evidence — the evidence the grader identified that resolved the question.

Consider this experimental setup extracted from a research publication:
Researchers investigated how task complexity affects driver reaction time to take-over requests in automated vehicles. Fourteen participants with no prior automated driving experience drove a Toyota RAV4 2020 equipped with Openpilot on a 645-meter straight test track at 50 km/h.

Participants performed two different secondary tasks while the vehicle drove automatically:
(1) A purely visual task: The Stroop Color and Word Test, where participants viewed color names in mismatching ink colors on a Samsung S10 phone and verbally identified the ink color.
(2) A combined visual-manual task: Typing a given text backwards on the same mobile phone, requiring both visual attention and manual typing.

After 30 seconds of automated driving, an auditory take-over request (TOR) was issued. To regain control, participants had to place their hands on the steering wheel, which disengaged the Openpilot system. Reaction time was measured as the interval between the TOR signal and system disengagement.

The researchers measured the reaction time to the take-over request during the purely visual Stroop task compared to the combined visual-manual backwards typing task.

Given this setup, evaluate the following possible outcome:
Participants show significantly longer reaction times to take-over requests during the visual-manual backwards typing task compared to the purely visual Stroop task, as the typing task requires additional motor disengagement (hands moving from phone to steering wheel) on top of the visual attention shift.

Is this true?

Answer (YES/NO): YES